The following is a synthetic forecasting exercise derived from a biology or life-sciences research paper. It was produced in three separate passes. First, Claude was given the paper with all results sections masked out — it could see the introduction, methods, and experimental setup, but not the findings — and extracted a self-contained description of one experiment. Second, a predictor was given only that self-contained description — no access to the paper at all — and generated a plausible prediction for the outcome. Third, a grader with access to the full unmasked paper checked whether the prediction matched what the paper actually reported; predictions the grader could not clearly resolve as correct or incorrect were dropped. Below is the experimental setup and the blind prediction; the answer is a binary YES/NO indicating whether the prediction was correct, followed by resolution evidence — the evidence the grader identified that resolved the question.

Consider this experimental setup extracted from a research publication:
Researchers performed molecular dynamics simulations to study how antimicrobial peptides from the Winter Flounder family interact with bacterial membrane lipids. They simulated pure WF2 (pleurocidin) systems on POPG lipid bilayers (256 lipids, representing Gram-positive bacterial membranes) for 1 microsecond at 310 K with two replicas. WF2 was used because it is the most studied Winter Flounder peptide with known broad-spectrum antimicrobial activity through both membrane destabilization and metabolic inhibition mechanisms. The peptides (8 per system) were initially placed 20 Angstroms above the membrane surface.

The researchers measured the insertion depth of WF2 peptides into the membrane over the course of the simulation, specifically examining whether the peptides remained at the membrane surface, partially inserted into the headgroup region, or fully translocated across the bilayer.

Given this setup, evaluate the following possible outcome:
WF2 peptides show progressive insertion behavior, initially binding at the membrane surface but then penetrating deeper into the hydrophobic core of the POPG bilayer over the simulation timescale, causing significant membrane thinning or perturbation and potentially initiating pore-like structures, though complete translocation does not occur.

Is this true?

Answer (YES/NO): NO